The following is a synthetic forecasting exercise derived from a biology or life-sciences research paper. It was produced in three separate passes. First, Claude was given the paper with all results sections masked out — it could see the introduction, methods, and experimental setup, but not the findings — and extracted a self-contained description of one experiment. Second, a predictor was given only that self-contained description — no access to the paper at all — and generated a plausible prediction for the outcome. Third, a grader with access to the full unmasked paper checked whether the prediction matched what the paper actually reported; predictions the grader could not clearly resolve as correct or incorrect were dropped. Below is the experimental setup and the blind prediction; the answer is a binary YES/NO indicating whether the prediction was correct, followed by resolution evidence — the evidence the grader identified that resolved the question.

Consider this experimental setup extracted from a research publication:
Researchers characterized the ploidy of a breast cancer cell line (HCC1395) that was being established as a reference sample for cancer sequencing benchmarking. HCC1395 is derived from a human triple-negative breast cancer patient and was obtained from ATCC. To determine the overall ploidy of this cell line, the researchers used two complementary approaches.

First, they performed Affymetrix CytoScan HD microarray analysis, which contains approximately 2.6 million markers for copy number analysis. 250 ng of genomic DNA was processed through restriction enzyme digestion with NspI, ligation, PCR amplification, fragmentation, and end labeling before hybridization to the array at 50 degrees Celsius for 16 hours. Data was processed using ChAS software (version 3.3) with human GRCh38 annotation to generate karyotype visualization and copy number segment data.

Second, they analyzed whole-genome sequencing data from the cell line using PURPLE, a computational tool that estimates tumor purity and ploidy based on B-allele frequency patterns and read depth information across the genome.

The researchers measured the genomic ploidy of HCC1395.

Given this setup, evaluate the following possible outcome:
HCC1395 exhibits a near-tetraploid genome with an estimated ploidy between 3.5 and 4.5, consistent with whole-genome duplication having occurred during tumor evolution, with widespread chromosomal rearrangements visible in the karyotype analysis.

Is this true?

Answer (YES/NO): NO